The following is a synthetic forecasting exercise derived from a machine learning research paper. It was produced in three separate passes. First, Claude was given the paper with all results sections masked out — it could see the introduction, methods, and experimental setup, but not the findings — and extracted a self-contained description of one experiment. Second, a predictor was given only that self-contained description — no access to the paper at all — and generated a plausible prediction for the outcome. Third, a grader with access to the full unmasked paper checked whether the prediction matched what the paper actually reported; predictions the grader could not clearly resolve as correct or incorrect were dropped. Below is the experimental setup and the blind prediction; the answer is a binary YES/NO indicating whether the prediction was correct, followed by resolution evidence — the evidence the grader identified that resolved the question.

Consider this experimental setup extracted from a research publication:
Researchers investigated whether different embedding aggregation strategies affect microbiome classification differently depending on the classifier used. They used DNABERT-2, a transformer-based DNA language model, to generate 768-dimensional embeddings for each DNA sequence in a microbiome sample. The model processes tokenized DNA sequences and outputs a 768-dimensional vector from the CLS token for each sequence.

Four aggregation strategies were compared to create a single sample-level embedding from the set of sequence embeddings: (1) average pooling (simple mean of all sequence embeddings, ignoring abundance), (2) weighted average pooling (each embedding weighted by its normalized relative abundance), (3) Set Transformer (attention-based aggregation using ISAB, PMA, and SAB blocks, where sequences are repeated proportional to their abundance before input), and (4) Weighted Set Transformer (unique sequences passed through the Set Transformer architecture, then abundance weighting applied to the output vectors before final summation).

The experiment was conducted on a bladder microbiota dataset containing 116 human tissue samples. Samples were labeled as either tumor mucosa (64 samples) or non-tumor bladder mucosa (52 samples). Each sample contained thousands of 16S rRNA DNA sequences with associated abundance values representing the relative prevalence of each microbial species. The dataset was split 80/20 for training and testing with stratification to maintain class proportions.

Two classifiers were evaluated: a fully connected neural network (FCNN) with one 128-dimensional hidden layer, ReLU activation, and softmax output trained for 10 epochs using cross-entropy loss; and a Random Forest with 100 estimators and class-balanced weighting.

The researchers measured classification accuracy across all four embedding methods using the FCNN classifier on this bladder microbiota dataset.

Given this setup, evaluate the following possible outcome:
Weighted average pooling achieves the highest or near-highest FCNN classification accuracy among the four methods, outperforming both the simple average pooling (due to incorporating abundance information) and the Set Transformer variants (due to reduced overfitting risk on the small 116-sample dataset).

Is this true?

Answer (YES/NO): NO